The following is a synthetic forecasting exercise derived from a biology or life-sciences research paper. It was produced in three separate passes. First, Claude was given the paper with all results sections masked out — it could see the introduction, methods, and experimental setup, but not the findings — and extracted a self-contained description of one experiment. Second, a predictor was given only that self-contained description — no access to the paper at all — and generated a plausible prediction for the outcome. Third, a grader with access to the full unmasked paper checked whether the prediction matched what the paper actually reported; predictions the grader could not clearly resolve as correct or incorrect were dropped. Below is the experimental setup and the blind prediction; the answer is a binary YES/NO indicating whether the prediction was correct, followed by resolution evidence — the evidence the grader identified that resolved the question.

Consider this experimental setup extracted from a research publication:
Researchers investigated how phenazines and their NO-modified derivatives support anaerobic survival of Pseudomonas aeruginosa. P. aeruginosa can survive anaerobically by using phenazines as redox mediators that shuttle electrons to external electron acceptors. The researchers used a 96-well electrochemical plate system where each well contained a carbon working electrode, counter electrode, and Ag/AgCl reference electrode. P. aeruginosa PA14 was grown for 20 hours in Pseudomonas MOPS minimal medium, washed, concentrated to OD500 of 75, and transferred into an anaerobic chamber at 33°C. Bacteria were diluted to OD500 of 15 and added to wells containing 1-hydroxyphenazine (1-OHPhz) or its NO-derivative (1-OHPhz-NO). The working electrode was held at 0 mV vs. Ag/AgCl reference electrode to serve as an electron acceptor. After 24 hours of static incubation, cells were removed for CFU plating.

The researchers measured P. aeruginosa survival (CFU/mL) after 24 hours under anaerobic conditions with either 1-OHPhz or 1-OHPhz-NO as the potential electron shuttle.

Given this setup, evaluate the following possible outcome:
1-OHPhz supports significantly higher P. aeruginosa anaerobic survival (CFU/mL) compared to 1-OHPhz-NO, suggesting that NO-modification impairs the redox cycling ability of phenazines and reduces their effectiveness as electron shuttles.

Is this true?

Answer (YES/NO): NO